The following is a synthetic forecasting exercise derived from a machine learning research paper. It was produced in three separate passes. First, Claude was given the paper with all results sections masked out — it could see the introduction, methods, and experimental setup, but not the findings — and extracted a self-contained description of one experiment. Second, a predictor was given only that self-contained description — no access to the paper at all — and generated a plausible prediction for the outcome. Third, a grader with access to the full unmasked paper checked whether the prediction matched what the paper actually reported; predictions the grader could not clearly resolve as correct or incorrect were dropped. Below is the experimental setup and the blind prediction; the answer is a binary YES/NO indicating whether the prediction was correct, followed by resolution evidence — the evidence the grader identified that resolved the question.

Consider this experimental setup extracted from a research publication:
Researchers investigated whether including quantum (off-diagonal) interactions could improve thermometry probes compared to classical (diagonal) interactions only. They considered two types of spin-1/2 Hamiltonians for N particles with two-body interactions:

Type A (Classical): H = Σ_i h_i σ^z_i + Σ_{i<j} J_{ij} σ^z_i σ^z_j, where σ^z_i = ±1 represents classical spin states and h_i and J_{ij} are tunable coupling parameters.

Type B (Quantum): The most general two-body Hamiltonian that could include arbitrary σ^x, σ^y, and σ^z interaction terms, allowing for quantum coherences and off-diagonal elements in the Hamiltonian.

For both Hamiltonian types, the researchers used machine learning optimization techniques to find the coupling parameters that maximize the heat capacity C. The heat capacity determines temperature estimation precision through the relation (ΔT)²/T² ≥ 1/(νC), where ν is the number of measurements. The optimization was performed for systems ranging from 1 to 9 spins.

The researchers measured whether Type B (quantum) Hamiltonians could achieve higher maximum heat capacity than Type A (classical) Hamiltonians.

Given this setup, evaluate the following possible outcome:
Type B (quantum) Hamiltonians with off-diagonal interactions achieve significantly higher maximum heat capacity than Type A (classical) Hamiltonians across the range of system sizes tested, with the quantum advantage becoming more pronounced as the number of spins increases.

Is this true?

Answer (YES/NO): NO